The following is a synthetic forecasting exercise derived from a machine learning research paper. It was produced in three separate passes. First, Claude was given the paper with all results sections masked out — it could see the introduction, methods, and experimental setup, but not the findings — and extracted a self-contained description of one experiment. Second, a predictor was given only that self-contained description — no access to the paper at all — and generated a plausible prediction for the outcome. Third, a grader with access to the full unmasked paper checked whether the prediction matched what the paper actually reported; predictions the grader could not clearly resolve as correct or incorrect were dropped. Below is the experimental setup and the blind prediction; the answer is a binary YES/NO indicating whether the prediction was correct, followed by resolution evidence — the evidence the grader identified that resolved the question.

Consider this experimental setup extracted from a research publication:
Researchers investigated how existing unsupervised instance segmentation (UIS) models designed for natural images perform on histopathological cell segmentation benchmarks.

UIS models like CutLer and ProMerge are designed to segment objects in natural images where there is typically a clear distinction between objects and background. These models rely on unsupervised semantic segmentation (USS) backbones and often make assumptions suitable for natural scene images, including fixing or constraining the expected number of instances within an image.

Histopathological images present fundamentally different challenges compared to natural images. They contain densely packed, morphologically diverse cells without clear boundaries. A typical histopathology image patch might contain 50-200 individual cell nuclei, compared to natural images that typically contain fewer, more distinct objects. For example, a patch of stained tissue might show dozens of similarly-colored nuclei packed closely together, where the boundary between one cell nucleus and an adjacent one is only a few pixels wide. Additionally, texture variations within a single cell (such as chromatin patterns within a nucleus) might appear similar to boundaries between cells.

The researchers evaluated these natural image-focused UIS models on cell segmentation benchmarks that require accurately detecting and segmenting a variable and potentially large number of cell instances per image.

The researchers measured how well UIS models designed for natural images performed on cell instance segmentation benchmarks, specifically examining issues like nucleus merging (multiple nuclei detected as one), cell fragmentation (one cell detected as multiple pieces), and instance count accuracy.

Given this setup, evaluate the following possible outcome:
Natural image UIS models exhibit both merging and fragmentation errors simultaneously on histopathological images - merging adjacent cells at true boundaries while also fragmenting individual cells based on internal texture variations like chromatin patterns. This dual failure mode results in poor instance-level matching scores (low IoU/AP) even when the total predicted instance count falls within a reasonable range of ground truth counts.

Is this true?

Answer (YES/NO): NO